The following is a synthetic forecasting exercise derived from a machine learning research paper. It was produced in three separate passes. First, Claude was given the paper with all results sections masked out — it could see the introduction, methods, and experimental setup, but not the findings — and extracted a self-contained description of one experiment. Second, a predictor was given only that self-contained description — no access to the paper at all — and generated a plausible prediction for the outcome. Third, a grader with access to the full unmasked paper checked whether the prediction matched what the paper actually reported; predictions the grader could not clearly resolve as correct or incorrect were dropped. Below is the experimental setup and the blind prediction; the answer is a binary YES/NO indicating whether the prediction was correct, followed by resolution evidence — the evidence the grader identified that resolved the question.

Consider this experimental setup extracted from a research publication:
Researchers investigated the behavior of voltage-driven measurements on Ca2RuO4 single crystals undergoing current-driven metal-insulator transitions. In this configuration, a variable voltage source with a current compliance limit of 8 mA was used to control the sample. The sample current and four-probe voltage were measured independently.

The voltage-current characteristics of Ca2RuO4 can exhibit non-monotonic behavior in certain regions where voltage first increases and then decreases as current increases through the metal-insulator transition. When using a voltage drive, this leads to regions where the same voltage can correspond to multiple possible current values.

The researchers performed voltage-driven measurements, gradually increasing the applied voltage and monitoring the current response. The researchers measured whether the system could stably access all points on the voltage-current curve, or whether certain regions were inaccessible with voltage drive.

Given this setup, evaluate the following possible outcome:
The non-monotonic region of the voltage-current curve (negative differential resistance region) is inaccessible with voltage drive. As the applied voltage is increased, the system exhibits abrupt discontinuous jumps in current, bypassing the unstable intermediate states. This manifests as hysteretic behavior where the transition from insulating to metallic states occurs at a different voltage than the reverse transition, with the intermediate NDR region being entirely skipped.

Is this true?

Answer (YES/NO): YES